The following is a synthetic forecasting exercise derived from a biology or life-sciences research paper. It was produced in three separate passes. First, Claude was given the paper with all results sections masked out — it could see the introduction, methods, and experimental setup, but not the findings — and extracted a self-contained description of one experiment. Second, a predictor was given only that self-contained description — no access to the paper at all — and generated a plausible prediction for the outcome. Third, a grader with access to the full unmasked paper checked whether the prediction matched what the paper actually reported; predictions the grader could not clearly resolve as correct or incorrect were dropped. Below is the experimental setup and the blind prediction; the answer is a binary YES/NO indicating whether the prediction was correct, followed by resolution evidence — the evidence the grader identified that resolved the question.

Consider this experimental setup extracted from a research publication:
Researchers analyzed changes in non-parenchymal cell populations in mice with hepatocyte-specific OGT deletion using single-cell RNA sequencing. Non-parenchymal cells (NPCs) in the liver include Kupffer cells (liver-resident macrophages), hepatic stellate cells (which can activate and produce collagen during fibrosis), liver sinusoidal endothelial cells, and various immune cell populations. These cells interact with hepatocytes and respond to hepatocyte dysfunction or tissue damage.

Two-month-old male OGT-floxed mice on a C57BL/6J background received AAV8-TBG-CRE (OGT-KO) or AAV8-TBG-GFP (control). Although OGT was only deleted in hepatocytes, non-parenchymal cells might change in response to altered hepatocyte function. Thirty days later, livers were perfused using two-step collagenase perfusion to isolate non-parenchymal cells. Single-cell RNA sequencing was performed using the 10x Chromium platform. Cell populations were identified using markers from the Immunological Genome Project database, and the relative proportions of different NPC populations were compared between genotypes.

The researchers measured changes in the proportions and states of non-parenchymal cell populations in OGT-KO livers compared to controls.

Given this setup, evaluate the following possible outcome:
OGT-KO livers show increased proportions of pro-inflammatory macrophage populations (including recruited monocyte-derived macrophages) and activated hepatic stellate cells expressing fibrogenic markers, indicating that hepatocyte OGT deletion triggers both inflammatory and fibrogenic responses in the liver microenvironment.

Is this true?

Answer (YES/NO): NO